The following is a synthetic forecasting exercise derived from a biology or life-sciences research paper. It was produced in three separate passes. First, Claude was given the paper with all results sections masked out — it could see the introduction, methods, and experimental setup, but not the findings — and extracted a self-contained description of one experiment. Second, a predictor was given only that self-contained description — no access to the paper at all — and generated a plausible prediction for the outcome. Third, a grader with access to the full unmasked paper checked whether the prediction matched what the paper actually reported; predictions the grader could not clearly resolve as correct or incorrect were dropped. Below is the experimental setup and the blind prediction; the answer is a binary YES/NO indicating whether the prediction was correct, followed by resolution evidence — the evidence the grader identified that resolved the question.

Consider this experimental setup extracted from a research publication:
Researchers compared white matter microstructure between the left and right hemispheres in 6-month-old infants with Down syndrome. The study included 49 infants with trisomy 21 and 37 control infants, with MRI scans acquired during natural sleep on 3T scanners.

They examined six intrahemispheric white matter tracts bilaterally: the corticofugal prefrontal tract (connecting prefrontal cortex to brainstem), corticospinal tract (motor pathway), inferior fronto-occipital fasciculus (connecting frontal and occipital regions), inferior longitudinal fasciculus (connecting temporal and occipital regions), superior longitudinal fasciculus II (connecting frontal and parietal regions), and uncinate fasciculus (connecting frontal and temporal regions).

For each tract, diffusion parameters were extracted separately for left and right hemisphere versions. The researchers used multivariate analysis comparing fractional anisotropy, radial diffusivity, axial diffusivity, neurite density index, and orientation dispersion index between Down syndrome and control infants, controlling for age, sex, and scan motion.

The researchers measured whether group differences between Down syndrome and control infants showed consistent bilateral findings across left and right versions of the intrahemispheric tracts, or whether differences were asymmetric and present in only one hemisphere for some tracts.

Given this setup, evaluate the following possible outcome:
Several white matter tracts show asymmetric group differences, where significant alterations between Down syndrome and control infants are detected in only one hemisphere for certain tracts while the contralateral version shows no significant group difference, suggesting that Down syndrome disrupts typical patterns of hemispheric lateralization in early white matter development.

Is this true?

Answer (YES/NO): NO